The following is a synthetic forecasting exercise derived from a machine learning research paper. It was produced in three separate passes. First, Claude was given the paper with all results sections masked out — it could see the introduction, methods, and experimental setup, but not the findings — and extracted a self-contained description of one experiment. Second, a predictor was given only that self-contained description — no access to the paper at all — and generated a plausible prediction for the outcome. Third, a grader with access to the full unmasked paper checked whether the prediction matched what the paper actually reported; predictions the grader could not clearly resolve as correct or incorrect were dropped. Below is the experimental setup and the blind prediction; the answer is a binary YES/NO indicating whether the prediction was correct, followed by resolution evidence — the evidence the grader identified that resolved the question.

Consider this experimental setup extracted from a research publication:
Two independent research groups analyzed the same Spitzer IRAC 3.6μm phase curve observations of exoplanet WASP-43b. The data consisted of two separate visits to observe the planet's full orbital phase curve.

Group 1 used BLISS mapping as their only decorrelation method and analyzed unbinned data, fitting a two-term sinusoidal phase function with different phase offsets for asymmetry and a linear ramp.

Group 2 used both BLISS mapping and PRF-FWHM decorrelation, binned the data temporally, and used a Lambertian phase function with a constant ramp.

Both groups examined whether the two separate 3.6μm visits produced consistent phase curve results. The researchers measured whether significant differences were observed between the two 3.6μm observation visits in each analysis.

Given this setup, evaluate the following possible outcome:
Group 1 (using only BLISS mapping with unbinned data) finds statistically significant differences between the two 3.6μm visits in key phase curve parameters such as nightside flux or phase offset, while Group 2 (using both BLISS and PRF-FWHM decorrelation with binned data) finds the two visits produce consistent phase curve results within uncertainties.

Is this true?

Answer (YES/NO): YES